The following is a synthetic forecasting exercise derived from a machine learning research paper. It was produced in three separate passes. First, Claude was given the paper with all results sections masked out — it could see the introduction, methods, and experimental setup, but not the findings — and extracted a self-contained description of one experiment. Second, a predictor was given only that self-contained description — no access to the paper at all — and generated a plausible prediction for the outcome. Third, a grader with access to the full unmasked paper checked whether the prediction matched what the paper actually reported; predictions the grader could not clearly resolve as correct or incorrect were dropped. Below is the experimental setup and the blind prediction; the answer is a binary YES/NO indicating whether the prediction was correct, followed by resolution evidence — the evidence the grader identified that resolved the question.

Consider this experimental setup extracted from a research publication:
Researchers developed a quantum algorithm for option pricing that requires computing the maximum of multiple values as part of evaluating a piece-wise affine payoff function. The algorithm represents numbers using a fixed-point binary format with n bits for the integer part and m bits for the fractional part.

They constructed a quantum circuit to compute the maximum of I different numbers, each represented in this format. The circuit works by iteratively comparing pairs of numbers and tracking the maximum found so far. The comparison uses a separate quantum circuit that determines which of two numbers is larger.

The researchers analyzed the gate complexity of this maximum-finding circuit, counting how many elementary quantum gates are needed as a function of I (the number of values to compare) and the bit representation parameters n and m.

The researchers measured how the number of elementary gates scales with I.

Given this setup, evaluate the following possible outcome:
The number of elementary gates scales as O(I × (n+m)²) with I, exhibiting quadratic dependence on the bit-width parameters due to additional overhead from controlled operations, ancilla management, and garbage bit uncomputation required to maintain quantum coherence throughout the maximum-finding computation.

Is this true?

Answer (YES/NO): NO